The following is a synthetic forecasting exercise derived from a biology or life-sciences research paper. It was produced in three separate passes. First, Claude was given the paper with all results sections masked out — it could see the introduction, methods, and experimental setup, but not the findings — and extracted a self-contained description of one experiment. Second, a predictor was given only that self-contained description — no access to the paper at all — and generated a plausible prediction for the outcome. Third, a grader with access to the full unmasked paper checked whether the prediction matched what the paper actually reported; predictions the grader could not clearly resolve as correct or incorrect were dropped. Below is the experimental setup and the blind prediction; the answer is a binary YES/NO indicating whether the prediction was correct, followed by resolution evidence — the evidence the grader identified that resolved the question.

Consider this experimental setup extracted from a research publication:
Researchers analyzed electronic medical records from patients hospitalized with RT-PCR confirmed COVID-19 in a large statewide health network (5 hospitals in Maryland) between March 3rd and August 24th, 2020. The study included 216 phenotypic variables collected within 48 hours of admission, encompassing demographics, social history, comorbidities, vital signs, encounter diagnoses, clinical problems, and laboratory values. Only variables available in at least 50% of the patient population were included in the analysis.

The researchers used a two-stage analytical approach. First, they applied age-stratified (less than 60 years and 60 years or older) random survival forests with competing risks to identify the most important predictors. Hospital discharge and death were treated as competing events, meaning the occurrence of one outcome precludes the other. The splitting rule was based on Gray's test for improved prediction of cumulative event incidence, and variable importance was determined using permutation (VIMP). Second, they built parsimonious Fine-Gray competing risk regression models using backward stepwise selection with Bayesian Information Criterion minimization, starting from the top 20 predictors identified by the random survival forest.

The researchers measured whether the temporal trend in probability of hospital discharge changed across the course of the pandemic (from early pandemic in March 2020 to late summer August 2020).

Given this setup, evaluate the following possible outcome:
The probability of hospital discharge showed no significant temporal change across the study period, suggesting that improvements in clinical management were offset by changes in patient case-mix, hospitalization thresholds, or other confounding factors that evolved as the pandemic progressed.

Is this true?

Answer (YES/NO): NO